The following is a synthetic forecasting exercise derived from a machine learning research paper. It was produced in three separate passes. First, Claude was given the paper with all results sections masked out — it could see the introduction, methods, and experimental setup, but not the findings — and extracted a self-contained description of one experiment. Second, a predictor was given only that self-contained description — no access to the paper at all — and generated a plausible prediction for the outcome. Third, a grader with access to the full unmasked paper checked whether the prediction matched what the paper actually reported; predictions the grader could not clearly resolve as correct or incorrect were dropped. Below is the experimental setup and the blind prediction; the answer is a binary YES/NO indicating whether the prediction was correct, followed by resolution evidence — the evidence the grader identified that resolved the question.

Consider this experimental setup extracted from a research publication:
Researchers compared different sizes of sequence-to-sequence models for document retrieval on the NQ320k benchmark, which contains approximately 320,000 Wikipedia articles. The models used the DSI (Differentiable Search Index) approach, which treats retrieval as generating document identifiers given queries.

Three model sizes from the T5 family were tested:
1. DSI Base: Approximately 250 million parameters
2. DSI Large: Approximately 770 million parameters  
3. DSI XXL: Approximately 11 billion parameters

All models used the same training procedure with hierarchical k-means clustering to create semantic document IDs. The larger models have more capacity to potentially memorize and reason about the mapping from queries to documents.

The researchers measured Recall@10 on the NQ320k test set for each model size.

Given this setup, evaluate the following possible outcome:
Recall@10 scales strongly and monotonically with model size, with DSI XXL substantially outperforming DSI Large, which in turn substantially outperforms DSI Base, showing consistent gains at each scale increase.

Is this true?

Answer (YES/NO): YES